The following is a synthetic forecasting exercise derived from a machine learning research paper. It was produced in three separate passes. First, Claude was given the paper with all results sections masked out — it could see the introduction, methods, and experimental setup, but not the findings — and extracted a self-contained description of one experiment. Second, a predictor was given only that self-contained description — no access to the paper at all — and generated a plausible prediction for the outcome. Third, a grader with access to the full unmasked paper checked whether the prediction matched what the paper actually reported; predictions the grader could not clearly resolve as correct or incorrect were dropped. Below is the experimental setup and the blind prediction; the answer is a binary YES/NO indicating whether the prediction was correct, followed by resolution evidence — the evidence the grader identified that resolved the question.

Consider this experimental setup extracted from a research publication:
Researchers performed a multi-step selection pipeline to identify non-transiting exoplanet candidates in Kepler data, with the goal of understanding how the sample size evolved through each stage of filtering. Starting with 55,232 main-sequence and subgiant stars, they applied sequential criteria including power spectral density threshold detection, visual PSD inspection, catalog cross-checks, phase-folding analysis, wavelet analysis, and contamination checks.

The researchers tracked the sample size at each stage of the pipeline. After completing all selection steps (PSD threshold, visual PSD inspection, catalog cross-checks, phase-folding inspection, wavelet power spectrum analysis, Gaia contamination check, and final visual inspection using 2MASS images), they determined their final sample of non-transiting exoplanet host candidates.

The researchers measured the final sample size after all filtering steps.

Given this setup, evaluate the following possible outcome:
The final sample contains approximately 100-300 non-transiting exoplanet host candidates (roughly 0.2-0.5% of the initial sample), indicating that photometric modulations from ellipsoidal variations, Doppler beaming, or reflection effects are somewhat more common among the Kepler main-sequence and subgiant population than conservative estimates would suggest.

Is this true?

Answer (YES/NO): NO